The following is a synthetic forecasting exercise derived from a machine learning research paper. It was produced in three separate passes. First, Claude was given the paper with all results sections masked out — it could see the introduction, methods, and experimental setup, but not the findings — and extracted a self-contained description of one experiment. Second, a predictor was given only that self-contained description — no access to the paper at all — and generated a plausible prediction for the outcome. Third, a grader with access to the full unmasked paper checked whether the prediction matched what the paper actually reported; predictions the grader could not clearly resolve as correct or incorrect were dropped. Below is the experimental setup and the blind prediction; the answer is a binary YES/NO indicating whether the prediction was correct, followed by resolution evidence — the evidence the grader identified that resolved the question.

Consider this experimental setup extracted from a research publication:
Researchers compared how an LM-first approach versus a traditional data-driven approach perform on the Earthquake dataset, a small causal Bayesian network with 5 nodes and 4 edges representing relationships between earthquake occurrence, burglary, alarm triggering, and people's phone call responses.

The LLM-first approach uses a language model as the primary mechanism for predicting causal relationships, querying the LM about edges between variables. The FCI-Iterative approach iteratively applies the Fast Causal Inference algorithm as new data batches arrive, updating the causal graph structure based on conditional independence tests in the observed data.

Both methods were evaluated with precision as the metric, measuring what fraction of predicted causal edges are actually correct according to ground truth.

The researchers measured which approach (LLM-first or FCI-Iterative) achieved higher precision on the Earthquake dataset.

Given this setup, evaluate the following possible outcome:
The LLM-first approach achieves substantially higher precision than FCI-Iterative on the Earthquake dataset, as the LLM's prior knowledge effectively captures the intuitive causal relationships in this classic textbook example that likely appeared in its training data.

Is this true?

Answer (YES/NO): NO